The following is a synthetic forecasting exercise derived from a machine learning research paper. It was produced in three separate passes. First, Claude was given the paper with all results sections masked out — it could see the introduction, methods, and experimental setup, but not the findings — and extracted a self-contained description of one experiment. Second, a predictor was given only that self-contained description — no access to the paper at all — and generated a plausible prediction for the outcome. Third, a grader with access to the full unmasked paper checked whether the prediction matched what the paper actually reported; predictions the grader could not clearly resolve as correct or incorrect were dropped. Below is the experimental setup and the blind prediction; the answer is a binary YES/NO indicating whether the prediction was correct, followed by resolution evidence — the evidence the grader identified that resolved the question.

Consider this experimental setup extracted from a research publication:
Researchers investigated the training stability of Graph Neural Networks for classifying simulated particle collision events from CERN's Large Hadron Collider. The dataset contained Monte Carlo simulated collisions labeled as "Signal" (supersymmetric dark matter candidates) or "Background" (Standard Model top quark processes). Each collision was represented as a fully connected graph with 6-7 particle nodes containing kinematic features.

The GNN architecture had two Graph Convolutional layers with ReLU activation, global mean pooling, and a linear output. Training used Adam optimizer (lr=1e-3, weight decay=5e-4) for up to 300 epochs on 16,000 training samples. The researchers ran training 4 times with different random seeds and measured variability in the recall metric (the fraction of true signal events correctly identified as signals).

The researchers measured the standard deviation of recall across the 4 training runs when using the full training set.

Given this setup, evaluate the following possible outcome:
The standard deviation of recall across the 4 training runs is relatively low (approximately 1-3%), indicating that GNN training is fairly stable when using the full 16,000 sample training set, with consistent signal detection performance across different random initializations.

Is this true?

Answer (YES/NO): NO